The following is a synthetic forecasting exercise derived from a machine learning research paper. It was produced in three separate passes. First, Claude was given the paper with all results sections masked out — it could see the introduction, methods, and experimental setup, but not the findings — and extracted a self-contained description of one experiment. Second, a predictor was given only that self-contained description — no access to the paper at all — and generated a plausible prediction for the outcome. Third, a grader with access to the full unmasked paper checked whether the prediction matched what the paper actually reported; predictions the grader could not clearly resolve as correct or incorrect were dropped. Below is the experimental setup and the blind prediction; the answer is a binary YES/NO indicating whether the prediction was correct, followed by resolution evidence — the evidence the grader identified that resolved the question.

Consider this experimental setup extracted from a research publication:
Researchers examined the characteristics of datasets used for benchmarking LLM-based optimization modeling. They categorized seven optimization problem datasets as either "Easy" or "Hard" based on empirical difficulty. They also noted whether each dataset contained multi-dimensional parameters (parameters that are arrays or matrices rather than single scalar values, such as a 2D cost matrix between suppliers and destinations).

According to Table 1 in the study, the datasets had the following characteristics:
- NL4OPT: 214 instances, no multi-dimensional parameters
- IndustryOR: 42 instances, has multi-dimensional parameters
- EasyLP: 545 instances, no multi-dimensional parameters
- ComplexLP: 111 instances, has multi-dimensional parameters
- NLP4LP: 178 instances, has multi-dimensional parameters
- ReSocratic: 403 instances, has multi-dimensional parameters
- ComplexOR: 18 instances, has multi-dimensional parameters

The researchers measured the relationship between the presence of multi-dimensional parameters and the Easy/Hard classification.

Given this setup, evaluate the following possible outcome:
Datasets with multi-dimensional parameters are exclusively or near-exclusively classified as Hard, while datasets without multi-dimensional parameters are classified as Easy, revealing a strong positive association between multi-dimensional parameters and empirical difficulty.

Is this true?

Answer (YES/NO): NO